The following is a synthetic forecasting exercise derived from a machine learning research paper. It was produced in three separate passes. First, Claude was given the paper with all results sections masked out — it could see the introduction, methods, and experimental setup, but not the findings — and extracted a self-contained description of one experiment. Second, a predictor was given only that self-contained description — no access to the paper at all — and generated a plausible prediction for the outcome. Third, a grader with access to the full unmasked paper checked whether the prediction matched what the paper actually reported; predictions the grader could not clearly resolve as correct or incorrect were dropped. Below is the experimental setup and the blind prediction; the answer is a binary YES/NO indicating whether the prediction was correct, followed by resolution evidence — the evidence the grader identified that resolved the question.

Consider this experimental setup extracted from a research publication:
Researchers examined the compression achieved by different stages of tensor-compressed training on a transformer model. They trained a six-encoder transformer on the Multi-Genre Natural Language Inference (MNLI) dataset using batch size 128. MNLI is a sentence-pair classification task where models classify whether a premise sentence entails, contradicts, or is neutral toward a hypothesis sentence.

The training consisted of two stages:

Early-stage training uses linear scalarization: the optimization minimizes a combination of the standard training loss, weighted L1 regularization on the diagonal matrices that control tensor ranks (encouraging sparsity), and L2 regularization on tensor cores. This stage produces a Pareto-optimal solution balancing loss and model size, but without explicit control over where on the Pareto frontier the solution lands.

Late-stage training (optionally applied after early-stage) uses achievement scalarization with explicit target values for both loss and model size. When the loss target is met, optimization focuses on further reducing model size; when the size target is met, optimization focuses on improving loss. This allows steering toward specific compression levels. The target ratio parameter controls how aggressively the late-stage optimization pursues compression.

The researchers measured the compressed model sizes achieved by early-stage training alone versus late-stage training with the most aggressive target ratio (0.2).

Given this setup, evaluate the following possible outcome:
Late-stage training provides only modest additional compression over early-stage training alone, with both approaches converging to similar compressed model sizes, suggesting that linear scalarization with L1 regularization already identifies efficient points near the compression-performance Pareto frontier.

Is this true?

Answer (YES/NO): NO